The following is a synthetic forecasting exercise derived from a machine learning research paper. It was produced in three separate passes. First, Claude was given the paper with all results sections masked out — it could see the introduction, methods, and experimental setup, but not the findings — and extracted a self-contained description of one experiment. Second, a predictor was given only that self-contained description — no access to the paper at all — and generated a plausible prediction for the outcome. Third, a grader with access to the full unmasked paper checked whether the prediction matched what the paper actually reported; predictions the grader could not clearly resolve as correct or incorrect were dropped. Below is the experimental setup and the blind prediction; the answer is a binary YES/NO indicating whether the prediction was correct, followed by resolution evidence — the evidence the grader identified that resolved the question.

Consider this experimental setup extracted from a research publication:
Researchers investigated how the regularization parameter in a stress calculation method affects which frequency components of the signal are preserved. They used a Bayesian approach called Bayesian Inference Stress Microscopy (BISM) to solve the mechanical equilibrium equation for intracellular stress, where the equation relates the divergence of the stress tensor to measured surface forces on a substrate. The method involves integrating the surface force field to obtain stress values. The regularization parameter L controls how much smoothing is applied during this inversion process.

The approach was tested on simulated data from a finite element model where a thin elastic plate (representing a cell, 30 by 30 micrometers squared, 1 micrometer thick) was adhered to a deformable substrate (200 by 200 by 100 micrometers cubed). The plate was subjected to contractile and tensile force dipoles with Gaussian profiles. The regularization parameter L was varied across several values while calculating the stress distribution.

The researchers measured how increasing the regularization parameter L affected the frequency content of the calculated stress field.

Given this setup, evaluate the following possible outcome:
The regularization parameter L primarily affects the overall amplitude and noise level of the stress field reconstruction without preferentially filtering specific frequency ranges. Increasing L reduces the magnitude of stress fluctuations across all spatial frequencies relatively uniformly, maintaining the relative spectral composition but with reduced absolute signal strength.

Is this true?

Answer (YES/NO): NO